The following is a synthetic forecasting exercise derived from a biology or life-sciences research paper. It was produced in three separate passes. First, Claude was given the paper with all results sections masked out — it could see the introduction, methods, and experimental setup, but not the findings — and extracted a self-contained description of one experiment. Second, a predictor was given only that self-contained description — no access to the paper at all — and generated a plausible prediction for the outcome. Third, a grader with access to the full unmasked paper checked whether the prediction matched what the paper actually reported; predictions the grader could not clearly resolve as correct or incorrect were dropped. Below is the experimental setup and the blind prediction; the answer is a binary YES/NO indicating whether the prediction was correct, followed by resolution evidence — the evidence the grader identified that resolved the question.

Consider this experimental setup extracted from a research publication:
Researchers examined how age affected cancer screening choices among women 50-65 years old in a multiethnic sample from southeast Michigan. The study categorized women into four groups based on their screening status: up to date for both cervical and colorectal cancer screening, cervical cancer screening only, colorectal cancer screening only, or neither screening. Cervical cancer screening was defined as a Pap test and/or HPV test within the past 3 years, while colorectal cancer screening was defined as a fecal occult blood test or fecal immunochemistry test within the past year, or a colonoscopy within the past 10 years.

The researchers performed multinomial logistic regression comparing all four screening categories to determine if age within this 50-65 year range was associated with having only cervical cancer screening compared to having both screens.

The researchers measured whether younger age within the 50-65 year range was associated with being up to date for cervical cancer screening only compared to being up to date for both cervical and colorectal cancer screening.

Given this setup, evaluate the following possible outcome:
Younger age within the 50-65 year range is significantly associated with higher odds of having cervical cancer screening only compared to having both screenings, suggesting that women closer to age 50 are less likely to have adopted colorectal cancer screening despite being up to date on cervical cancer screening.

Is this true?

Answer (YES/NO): YES